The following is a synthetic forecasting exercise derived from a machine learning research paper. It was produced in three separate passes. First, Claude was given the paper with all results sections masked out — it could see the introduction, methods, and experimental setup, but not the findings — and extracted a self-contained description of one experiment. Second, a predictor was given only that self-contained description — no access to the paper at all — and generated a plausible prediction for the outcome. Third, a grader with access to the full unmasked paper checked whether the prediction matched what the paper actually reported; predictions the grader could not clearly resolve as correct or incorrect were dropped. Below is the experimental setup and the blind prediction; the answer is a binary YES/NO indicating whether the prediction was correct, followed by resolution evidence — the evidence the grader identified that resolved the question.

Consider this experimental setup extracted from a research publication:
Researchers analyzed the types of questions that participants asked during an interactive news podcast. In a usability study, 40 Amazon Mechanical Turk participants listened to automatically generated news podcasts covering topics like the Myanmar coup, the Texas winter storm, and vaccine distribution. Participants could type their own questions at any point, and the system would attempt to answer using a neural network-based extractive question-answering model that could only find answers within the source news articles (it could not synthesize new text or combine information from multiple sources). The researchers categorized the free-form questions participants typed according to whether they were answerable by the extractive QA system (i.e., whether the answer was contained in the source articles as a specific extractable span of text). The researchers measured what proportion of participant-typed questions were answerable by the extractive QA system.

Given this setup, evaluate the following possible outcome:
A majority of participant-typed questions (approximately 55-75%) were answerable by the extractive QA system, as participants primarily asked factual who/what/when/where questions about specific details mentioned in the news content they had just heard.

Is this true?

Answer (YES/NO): NO